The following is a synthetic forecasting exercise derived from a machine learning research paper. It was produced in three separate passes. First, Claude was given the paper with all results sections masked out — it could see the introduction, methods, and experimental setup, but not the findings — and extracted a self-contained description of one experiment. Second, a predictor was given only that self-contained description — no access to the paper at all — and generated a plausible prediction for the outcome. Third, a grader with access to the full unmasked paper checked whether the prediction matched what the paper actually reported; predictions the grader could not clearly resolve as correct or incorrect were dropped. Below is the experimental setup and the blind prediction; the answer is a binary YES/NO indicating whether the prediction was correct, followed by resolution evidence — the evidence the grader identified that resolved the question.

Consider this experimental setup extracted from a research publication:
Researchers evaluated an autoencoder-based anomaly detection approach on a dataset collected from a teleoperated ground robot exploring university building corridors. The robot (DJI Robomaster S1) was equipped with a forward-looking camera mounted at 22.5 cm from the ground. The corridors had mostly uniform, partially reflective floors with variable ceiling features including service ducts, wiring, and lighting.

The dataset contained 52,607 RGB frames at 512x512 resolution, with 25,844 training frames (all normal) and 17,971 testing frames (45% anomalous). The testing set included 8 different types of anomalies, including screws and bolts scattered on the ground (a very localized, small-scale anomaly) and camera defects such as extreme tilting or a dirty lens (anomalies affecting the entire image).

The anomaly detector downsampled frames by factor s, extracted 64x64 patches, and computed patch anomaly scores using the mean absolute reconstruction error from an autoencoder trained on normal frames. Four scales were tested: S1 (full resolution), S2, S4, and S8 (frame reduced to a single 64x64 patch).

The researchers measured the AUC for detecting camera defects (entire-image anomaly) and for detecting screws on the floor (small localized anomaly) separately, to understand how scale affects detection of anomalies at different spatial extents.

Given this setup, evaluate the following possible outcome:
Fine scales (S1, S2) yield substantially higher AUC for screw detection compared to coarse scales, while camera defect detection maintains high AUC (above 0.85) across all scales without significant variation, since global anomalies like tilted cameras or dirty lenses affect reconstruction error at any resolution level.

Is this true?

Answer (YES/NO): NO